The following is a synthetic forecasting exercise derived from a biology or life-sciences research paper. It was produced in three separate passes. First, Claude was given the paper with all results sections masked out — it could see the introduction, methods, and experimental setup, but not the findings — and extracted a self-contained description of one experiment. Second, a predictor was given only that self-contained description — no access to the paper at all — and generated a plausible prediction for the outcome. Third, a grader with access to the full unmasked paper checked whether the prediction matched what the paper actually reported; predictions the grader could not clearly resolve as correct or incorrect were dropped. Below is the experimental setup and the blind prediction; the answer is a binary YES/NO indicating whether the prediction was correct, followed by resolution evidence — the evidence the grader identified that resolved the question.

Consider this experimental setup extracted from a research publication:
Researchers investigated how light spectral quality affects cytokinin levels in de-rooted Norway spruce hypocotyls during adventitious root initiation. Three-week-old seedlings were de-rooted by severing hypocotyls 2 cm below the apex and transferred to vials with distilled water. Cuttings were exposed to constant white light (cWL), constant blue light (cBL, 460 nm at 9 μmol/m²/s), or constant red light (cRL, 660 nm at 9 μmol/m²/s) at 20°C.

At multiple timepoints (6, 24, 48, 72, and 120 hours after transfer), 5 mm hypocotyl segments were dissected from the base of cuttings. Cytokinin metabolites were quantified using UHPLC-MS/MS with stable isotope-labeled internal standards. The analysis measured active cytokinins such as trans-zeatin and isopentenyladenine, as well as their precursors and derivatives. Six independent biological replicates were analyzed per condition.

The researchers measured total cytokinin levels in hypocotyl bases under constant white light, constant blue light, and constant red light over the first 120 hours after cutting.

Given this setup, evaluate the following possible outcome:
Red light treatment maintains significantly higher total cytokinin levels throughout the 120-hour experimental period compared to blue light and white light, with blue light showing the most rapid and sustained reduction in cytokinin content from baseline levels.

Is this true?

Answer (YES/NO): NO